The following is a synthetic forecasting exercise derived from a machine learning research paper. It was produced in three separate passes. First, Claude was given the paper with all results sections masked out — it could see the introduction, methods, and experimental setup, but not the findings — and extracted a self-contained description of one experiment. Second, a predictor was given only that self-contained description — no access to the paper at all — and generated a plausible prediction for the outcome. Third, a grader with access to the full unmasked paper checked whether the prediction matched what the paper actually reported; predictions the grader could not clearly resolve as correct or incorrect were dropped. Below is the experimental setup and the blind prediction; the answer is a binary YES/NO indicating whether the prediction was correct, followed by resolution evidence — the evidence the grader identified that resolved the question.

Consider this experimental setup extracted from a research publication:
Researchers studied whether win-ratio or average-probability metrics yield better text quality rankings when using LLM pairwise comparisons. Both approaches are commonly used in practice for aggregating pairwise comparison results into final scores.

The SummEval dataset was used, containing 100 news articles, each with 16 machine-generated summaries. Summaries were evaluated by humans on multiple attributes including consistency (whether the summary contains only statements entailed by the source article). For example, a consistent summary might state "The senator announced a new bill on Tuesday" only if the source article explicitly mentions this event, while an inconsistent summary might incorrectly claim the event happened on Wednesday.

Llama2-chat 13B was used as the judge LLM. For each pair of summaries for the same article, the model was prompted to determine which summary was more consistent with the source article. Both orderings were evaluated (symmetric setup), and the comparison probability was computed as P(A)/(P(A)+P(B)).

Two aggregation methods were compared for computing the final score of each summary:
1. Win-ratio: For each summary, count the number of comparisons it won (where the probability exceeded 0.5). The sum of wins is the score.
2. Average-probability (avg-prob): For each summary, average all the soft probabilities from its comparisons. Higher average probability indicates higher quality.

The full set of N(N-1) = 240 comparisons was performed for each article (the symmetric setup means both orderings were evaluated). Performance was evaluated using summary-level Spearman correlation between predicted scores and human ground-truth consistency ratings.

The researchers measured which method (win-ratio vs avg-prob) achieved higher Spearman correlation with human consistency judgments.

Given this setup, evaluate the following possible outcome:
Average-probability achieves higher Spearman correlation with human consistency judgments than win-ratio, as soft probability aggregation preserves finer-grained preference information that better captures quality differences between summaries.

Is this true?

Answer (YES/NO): NO